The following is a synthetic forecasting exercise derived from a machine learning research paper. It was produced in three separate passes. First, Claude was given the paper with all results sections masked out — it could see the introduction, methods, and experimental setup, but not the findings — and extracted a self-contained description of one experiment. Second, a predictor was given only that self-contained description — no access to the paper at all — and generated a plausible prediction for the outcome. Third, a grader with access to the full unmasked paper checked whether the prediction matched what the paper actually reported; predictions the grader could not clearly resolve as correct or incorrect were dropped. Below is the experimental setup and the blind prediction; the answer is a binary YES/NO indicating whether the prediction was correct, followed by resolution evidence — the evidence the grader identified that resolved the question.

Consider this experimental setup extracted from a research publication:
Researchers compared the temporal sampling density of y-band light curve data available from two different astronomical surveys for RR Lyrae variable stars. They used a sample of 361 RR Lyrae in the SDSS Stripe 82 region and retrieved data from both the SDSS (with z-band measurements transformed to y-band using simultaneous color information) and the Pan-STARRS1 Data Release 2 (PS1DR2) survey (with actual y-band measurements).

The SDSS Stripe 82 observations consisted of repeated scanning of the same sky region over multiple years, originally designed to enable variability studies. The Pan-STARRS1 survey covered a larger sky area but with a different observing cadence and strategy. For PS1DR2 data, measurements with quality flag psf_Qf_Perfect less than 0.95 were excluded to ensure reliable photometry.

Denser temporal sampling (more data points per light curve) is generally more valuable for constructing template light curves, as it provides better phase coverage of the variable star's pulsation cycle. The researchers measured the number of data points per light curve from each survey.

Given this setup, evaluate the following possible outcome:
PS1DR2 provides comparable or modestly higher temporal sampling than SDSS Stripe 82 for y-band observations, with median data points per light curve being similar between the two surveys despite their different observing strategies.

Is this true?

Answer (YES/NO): NO